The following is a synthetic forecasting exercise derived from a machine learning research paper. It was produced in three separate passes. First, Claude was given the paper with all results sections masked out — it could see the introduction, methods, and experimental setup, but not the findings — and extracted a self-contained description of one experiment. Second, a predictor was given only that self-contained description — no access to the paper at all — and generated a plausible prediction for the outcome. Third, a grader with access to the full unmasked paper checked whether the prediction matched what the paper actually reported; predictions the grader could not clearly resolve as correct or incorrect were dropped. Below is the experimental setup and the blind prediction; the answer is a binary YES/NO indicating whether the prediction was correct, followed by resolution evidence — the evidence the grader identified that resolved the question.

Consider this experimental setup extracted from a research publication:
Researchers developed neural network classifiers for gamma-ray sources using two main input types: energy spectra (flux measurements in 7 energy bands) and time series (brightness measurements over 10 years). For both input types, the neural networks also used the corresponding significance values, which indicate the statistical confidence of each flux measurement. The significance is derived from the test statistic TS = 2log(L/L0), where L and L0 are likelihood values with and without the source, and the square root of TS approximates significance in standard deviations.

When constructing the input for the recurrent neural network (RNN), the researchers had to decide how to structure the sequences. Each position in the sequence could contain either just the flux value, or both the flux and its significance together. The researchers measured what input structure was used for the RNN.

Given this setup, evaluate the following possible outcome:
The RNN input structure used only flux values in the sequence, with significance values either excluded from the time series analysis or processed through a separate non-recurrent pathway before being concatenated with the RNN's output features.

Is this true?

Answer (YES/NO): NO